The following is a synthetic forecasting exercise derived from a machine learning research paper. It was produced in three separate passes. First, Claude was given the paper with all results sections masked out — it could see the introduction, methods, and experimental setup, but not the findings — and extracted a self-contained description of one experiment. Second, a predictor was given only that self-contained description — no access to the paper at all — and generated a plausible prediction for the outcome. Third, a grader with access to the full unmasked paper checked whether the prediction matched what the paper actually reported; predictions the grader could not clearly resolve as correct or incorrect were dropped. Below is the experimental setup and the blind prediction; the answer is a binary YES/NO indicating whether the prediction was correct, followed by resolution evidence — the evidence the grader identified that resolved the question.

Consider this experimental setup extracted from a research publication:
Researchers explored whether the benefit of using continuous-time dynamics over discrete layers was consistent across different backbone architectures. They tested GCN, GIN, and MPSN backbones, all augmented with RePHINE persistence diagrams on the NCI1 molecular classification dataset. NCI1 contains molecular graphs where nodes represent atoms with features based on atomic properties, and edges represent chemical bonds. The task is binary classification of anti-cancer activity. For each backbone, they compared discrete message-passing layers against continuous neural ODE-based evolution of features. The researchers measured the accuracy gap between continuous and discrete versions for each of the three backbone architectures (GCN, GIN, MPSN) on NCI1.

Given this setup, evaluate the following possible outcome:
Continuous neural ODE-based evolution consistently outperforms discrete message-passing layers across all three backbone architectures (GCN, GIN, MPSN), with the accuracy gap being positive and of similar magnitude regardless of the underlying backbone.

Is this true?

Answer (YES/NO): NO